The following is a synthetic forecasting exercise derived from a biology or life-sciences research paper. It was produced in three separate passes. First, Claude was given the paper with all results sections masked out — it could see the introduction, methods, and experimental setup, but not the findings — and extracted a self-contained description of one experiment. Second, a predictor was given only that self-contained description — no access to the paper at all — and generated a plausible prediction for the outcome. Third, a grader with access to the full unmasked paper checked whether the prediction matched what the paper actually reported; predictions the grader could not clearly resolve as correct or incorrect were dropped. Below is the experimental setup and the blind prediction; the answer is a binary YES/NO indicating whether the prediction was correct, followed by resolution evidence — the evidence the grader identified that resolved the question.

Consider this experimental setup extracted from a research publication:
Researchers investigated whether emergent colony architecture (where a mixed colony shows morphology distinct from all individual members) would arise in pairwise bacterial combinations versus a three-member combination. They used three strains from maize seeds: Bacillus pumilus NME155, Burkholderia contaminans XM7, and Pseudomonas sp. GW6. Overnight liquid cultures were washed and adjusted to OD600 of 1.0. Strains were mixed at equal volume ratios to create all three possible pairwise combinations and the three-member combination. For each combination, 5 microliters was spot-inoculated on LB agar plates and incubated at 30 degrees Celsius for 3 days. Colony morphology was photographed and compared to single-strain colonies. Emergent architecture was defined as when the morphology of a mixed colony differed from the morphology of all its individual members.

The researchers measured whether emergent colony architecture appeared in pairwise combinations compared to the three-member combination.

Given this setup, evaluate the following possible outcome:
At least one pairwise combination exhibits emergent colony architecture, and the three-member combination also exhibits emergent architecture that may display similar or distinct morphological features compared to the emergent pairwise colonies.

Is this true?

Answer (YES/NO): YES